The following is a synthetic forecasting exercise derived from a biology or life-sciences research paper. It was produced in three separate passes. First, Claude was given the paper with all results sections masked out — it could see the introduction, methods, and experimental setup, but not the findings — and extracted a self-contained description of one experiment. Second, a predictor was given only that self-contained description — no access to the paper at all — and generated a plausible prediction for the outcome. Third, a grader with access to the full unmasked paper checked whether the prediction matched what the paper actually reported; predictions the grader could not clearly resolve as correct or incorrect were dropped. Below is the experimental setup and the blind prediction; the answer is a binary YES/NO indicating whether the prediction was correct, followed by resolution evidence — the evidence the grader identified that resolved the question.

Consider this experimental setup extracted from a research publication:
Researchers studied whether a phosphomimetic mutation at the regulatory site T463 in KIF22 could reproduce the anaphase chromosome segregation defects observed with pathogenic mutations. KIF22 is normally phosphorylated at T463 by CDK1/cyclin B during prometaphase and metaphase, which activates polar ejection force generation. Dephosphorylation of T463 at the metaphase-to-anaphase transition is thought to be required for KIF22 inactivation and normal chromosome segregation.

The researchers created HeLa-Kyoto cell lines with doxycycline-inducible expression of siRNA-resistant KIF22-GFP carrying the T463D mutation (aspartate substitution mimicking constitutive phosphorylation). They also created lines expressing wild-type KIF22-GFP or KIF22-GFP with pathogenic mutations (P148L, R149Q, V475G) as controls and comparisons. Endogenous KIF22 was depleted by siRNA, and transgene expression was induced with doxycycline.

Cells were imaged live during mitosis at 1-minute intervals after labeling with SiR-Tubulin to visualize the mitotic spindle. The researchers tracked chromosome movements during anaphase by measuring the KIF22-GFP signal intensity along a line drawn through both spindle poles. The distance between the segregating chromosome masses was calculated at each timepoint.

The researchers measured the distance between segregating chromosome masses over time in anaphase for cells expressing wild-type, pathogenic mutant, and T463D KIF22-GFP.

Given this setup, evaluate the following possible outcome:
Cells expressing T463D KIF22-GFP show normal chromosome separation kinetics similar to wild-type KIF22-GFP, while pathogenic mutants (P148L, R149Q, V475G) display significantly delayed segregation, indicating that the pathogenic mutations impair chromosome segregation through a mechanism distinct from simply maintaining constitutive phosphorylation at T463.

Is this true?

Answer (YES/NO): NO